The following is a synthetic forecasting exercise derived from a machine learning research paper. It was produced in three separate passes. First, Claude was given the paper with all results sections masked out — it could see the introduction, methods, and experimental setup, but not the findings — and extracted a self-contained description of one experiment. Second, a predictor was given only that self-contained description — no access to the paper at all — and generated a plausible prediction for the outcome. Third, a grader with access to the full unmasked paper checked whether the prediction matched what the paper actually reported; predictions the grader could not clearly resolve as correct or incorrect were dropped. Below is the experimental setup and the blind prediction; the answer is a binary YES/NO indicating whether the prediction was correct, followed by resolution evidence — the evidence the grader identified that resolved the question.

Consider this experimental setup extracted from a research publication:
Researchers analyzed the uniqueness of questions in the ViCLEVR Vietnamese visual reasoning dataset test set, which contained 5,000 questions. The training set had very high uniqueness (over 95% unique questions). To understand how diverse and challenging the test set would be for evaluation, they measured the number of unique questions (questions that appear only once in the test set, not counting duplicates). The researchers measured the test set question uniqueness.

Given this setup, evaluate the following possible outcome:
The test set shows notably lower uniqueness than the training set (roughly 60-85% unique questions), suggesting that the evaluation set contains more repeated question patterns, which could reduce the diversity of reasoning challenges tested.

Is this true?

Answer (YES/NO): NO